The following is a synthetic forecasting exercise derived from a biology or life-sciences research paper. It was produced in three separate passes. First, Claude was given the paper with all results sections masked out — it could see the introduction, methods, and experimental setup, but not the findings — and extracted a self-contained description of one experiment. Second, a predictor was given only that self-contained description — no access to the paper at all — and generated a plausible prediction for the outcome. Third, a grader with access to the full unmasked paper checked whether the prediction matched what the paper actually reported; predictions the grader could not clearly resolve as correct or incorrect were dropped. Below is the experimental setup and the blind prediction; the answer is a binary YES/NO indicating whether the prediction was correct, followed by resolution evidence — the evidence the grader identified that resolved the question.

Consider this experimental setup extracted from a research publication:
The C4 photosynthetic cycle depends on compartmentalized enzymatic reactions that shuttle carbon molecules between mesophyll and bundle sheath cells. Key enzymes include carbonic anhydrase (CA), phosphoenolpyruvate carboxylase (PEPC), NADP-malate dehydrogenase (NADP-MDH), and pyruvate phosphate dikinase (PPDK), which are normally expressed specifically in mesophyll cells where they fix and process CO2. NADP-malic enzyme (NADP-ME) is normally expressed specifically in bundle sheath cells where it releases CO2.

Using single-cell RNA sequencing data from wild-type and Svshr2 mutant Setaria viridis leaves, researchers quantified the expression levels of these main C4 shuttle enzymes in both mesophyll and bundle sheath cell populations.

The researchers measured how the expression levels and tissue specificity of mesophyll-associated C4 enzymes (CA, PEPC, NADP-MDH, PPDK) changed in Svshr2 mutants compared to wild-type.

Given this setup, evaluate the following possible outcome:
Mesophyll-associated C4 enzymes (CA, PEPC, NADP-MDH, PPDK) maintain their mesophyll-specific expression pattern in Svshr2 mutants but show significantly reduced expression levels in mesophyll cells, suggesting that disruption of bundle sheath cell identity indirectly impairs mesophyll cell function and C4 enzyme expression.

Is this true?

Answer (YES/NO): NO